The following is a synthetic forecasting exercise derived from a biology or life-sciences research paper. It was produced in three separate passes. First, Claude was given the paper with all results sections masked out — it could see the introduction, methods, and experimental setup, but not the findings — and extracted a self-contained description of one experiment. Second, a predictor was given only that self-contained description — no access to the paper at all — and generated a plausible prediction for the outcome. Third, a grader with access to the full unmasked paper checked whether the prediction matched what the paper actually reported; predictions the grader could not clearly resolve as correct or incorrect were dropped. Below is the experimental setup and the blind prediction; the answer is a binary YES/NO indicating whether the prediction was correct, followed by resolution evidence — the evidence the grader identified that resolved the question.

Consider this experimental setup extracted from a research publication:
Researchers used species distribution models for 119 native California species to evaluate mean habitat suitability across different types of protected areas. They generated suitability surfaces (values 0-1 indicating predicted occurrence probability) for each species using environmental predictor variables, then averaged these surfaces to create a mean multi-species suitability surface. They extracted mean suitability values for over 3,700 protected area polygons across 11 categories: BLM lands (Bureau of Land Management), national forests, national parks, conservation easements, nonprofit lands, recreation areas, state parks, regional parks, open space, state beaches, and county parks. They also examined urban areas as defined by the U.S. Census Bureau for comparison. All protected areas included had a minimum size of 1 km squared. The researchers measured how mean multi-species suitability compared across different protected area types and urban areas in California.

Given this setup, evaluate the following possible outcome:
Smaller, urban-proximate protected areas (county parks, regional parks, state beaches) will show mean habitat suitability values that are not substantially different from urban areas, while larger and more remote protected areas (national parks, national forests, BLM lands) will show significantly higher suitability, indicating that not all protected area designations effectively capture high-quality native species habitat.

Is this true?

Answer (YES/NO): NO